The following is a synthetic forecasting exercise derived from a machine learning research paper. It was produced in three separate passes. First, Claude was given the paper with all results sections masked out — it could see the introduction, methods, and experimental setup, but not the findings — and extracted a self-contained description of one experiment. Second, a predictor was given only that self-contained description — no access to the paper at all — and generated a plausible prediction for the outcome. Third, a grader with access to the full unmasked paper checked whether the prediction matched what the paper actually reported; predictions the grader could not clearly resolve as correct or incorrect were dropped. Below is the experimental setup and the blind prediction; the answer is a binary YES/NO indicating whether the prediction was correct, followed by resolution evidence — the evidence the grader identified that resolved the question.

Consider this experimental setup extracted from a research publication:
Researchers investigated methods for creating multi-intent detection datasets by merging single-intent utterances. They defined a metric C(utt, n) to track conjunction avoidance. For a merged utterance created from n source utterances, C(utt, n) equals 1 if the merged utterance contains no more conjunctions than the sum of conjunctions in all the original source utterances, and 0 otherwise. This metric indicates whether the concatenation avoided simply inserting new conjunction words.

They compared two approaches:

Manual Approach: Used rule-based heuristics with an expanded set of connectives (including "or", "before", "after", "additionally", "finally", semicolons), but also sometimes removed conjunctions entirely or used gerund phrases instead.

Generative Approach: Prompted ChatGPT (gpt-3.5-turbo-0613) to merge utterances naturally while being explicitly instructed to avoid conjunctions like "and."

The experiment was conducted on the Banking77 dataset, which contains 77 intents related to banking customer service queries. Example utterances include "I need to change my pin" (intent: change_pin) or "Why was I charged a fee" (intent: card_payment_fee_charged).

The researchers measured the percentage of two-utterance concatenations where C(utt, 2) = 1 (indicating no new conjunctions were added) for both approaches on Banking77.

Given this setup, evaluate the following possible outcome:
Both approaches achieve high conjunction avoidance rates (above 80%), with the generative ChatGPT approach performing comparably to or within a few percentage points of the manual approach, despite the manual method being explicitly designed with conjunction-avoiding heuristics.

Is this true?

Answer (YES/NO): NO